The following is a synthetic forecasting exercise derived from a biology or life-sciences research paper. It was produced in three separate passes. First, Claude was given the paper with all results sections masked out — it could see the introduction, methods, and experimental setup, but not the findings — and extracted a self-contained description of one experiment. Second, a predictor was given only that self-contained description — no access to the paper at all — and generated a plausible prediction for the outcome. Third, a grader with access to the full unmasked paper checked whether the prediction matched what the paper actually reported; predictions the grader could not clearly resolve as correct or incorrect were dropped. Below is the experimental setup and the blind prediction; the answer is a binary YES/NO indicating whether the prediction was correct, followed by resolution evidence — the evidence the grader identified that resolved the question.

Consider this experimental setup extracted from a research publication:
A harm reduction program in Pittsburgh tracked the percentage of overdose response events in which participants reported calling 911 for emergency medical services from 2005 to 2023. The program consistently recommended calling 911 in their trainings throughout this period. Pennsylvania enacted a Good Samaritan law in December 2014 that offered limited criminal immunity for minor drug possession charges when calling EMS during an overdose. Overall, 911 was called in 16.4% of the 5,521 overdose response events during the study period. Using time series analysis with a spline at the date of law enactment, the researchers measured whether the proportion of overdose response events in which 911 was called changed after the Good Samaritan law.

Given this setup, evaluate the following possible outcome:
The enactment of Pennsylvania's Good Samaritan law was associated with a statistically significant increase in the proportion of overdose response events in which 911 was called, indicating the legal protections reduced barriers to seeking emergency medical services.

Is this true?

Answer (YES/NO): NO